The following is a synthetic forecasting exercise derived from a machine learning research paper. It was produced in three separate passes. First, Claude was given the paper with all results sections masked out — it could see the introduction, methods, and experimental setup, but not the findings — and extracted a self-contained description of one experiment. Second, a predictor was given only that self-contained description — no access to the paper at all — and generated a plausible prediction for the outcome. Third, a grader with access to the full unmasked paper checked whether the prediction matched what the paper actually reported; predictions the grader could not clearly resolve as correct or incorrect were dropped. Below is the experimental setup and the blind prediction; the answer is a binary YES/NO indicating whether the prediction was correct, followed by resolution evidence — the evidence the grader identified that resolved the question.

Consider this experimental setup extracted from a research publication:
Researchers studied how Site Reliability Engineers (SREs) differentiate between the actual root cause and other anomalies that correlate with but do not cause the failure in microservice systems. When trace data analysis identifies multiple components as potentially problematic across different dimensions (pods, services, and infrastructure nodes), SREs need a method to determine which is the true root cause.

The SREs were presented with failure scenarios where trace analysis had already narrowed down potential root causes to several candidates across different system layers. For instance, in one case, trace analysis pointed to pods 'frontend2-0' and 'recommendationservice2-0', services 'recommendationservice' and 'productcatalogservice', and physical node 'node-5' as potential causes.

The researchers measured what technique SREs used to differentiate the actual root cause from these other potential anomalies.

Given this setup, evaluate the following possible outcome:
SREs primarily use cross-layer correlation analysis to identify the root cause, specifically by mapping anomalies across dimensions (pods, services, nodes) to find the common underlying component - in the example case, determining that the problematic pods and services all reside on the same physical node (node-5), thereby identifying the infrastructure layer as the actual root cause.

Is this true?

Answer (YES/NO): NO